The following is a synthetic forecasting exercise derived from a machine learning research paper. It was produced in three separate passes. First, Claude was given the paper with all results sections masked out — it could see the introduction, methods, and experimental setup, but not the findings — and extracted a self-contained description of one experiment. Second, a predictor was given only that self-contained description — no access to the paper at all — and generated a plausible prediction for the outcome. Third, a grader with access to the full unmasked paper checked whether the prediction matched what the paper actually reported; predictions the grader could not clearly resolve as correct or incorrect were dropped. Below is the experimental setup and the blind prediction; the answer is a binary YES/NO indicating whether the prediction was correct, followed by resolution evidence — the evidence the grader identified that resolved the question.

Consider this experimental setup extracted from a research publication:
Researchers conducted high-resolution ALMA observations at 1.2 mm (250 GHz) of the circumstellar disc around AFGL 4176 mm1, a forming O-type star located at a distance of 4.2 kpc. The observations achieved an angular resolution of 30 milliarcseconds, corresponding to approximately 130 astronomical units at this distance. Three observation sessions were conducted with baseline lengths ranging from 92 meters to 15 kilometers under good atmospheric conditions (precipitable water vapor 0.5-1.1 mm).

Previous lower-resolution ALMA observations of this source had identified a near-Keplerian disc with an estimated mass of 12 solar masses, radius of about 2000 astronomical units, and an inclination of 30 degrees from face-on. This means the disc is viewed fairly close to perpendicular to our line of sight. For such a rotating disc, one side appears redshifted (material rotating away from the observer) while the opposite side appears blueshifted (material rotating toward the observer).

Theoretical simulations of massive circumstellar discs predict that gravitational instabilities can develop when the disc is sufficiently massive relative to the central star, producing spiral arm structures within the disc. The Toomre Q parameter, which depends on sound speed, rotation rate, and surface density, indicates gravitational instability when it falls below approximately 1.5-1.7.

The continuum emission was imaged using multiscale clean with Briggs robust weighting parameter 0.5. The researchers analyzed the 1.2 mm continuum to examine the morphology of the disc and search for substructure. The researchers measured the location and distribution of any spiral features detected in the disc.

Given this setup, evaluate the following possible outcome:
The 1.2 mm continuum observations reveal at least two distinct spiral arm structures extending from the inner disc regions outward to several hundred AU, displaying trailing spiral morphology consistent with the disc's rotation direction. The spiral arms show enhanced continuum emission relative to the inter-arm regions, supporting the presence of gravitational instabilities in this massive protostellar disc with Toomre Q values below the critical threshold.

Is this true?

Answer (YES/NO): NO